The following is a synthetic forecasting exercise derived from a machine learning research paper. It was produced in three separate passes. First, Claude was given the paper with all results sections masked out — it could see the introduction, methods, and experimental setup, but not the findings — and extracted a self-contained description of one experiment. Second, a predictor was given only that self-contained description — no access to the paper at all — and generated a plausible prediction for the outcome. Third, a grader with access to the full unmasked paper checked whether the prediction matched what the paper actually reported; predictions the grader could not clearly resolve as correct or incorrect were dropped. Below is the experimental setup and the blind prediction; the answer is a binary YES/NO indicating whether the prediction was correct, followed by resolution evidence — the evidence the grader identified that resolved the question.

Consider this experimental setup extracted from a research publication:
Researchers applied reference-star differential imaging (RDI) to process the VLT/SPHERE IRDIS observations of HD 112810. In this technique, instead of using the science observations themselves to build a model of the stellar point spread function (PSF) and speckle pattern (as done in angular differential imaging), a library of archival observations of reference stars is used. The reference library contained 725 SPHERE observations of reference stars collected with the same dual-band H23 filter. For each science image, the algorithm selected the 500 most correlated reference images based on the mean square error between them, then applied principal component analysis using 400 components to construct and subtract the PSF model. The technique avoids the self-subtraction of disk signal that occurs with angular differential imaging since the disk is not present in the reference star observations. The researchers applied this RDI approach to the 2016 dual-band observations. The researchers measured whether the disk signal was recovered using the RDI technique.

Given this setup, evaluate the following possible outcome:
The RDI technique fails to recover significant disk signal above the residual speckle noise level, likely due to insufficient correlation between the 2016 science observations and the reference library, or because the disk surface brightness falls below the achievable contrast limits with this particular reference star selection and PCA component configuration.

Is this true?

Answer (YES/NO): NO